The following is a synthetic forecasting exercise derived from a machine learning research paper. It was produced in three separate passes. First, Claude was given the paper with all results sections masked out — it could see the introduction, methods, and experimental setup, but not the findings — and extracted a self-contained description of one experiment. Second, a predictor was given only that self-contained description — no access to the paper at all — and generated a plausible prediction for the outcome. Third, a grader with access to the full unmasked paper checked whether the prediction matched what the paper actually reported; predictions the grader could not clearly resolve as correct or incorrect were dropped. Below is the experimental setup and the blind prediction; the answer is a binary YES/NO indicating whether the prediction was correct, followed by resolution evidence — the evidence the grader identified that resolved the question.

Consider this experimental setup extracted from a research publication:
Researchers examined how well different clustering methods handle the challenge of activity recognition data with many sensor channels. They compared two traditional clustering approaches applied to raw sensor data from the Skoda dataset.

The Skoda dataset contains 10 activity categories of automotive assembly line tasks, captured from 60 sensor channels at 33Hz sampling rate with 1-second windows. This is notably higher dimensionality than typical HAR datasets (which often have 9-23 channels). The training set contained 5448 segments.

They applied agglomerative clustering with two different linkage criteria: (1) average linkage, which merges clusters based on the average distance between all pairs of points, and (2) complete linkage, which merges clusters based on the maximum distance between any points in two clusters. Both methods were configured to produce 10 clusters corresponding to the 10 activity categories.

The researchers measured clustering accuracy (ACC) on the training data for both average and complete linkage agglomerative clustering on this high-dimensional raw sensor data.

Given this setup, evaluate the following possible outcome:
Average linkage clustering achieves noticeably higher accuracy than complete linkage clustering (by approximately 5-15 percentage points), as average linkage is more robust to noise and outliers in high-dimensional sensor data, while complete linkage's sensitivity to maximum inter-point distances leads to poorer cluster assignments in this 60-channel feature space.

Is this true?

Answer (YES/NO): NO